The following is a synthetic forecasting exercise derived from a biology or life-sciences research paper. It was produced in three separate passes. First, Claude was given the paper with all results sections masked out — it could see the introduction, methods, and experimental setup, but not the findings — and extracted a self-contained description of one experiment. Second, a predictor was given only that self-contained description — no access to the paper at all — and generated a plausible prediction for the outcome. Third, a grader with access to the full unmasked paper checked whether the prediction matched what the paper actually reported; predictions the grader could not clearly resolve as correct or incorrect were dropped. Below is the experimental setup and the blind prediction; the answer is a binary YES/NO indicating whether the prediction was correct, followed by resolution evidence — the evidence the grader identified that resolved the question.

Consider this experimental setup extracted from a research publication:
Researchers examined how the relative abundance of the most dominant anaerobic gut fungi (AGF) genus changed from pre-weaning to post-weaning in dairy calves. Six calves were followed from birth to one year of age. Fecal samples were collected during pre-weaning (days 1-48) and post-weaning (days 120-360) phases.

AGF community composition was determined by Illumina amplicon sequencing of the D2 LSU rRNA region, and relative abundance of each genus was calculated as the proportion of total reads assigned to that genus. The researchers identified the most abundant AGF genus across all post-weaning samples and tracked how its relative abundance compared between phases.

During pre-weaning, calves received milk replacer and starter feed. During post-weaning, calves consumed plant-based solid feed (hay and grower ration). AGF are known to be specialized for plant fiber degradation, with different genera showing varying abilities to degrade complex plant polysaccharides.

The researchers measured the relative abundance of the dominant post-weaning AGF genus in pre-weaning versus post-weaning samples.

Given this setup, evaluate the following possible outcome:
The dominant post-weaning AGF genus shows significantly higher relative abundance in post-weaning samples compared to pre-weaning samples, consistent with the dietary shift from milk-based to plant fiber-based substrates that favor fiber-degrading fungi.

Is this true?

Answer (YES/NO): YES